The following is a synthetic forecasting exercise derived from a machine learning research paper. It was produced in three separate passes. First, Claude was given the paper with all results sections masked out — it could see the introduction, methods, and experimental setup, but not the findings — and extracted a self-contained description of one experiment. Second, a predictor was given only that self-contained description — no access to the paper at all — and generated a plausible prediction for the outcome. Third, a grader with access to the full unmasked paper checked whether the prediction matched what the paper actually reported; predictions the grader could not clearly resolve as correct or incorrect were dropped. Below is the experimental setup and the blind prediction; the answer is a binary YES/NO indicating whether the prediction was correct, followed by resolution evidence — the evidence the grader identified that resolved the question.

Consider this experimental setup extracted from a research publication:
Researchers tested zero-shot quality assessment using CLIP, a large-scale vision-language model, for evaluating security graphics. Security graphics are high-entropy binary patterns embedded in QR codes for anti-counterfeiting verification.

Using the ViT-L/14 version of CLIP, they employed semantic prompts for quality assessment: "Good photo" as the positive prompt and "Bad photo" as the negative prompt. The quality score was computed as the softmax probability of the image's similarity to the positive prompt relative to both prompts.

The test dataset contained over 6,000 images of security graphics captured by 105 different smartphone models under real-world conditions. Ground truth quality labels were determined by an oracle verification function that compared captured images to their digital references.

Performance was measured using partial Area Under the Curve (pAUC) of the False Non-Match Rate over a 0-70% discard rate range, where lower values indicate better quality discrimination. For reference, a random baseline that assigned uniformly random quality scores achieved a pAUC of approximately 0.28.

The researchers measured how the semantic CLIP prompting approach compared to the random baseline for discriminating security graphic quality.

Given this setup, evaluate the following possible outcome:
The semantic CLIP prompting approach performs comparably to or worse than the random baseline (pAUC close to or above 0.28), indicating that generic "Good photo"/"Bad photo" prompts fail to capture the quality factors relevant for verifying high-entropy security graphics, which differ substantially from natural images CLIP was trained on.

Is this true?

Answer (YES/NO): YES